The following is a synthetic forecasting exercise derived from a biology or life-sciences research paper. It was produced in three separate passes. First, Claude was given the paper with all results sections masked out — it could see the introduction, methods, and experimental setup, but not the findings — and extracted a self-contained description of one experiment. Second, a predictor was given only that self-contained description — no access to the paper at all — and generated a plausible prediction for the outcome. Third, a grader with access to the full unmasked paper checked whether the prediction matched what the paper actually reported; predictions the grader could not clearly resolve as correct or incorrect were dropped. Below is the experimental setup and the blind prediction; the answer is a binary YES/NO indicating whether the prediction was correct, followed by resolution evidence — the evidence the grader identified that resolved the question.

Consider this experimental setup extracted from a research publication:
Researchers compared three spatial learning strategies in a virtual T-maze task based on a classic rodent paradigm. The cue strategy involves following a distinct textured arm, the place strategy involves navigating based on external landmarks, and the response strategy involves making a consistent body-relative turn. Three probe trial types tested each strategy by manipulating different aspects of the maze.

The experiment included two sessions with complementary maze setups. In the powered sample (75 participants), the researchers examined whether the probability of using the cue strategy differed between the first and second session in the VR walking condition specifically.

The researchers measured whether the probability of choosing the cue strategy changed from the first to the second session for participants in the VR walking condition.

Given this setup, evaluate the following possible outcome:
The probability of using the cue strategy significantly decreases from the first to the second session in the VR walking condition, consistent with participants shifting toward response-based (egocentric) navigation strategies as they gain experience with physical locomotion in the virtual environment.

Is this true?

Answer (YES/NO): NO